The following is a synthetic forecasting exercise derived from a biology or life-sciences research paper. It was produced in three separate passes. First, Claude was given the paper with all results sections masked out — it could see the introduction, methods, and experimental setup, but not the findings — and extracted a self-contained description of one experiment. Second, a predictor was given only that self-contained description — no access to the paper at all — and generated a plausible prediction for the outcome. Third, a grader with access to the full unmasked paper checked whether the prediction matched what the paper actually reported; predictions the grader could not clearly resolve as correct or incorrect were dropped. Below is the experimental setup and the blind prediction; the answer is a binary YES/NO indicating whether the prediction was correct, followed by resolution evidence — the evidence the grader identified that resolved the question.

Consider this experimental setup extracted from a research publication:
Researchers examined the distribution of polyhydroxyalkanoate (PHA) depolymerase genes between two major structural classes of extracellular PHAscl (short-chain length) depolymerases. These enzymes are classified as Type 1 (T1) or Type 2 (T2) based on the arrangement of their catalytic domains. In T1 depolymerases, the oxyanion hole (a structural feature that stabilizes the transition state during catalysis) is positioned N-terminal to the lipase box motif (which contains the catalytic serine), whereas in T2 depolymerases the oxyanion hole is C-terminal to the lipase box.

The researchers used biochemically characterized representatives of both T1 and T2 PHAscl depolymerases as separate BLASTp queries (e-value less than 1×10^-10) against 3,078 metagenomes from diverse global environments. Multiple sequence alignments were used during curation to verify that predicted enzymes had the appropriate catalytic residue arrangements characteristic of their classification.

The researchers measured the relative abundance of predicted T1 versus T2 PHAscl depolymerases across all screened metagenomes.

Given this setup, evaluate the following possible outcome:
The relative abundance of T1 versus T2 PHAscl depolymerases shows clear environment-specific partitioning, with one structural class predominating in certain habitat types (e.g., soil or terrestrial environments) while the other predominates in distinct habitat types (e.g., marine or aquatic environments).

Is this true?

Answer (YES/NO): NO